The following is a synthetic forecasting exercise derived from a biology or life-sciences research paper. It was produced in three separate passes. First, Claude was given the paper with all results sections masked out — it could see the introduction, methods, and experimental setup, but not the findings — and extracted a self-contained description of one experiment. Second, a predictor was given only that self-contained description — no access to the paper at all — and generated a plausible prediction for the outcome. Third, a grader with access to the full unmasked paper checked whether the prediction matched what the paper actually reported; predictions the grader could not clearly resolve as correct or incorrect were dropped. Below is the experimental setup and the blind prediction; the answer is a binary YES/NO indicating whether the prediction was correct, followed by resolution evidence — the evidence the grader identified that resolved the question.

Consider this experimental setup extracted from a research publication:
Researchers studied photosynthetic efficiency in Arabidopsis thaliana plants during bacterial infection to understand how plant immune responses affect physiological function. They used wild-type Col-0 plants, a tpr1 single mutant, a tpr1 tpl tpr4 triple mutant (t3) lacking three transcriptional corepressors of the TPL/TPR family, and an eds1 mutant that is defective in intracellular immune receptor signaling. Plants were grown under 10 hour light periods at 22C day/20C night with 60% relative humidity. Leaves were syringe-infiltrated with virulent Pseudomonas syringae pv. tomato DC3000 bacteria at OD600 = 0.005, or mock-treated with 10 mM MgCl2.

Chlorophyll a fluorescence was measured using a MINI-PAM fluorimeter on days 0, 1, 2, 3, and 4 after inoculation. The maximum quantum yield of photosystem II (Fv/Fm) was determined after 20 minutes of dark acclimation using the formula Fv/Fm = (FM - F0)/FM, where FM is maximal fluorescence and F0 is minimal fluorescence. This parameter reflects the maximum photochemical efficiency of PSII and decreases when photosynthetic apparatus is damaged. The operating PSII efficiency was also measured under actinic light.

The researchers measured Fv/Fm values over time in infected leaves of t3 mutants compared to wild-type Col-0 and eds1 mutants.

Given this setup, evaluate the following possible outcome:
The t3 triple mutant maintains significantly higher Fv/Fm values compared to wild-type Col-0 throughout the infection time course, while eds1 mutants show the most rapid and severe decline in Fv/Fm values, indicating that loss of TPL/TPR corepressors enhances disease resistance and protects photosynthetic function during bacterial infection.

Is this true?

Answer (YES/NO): NO